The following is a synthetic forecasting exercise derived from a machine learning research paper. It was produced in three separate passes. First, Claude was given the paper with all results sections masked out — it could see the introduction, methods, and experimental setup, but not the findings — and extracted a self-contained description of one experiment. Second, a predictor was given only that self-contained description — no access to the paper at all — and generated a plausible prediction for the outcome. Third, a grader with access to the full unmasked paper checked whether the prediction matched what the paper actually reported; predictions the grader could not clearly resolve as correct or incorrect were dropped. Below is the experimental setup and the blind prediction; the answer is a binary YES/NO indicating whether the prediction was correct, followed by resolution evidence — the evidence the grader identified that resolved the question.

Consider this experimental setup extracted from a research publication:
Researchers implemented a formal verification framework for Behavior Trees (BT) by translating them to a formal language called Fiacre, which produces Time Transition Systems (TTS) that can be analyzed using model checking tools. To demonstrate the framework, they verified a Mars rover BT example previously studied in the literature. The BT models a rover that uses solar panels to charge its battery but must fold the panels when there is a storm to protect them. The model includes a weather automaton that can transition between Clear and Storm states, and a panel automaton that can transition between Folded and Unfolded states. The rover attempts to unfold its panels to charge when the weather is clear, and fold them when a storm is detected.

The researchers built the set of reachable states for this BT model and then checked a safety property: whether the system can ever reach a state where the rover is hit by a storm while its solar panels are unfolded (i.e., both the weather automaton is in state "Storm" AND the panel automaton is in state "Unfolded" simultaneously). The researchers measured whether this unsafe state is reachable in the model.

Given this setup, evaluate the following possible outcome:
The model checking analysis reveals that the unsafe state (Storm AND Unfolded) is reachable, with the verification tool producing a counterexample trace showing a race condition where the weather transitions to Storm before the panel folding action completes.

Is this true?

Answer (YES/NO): NO